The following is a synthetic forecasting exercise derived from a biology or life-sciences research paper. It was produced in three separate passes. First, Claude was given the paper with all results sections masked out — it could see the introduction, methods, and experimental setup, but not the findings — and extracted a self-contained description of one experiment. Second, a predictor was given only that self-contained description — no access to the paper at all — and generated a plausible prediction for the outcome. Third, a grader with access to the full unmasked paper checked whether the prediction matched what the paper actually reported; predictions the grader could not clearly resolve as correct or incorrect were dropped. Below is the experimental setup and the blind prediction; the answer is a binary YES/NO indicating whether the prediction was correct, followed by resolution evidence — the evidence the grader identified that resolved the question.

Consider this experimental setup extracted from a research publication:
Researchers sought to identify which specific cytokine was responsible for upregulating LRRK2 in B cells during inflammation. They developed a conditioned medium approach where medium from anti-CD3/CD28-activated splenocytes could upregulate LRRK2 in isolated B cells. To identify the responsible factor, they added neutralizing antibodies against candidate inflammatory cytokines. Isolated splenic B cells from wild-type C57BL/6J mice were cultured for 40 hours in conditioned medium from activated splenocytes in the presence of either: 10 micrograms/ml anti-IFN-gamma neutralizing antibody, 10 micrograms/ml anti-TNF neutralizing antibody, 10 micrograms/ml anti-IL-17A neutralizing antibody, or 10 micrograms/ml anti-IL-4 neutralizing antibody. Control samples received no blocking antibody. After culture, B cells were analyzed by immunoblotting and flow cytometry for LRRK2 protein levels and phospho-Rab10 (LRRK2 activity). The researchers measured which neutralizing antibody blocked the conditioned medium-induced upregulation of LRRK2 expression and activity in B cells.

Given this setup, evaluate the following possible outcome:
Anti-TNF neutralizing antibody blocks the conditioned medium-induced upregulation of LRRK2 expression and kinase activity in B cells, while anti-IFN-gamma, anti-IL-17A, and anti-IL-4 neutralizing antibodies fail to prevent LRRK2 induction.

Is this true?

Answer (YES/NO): NO